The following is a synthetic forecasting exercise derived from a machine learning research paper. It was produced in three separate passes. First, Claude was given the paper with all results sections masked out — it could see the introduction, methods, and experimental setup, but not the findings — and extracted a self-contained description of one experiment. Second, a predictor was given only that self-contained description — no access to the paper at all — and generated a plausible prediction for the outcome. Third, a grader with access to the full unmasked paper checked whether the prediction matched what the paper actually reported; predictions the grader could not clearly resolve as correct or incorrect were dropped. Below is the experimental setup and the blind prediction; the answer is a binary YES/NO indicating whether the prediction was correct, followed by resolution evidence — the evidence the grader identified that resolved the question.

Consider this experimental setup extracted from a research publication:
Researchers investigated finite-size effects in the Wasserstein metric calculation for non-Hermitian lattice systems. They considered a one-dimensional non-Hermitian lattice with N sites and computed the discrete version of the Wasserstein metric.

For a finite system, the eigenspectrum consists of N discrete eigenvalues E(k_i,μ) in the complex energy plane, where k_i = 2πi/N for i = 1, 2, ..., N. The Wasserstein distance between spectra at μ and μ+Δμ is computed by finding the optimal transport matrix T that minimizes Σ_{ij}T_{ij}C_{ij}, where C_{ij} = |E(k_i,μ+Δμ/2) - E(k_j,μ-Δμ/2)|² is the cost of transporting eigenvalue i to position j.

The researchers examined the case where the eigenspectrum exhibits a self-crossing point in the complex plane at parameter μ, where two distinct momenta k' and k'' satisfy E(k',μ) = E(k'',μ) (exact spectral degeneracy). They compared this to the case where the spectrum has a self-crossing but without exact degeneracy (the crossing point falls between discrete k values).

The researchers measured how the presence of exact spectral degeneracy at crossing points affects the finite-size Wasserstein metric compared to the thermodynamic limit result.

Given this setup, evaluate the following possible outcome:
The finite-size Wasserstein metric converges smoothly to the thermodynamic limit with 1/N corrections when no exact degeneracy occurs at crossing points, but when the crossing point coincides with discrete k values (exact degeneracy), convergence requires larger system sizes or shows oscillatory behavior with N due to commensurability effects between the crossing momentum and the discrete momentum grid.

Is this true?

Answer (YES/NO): NO